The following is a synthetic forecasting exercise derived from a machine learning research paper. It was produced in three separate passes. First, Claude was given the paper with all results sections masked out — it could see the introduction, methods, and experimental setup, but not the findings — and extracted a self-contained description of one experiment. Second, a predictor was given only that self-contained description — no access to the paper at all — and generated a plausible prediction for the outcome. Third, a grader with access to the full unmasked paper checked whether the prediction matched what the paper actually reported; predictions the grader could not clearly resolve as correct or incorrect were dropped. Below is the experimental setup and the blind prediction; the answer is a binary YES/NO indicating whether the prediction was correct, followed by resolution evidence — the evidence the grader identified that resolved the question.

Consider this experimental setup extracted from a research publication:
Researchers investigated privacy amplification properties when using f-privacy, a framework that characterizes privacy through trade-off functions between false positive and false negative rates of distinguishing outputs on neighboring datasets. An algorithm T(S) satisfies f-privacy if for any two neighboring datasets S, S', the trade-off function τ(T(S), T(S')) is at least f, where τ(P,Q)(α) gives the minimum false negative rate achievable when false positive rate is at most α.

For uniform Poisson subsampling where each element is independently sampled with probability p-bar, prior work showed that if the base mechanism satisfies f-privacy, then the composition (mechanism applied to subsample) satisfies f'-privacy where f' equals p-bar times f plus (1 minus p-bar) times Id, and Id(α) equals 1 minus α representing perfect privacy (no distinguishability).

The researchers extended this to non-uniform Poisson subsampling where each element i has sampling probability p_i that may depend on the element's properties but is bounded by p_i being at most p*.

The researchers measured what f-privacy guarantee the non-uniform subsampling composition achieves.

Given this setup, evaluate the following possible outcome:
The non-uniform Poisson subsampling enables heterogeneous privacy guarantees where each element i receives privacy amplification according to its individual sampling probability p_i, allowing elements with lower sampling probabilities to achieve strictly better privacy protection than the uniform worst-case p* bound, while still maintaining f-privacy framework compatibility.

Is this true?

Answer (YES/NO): NO